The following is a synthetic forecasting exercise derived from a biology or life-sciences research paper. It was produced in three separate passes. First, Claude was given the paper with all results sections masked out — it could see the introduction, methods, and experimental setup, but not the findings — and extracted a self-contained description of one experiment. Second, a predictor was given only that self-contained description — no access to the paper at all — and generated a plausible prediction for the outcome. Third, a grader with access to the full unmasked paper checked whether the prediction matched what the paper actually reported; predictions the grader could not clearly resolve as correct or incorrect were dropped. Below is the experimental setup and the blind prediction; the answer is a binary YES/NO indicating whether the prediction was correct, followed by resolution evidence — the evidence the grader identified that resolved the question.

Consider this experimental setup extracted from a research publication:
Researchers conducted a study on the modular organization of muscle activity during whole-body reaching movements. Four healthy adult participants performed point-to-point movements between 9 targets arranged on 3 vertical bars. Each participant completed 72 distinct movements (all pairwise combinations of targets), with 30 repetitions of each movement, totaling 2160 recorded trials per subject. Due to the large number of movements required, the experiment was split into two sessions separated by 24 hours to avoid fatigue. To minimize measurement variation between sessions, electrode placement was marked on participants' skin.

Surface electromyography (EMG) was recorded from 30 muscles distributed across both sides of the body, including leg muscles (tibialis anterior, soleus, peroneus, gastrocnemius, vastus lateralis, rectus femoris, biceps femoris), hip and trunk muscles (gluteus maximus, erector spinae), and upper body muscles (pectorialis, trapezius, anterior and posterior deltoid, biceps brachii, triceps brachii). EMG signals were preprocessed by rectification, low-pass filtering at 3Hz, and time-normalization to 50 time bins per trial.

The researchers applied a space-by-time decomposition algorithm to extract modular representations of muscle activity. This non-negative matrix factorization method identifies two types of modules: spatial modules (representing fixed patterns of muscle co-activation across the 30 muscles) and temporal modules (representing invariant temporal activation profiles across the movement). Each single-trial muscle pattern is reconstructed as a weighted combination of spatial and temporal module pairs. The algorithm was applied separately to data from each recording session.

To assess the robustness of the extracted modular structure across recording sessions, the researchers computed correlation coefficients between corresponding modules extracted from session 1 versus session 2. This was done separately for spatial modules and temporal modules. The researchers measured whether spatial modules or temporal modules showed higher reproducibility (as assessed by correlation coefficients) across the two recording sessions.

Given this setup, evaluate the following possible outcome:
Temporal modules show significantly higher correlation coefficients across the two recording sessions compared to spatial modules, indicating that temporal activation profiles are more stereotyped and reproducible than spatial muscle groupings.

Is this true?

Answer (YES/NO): YES